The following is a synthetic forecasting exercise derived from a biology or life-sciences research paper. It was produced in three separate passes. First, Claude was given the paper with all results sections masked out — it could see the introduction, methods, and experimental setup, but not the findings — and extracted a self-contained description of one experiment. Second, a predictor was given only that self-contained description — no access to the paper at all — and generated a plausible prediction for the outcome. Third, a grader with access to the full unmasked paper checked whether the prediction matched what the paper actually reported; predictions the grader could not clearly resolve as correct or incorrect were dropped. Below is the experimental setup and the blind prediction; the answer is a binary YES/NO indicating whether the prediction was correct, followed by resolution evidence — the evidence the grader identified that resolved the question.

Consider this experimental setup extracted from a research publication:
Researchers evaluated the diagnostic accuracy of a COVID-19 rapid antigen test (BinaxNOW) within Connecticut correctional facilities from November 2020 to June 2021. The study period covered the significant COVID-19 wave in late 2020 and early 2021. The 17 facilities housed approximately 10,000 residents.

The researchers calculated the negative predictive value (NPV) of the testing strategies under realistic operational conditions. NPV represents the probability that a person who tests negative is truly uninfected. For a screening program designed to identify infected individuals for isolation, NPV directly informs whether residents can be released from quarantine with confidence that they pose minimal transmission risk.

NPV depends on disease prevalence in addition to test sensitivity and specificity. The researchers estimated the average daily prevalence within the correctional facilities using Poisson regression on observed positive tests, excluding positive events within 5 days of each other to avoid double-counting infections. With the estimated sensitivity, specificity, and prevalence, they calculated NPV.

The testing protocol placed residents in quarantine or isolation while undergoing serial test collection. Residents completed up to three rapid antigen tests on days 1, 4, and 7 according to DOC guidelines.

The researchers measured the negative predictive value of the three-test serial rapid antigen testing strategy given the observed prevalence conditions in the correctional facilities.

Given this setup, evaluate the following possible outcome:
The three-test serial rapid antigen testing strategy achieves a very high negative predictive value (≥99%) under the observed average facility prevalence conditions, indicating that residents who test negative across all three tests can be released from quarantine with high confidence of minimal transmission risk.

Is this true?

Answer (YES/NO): YES